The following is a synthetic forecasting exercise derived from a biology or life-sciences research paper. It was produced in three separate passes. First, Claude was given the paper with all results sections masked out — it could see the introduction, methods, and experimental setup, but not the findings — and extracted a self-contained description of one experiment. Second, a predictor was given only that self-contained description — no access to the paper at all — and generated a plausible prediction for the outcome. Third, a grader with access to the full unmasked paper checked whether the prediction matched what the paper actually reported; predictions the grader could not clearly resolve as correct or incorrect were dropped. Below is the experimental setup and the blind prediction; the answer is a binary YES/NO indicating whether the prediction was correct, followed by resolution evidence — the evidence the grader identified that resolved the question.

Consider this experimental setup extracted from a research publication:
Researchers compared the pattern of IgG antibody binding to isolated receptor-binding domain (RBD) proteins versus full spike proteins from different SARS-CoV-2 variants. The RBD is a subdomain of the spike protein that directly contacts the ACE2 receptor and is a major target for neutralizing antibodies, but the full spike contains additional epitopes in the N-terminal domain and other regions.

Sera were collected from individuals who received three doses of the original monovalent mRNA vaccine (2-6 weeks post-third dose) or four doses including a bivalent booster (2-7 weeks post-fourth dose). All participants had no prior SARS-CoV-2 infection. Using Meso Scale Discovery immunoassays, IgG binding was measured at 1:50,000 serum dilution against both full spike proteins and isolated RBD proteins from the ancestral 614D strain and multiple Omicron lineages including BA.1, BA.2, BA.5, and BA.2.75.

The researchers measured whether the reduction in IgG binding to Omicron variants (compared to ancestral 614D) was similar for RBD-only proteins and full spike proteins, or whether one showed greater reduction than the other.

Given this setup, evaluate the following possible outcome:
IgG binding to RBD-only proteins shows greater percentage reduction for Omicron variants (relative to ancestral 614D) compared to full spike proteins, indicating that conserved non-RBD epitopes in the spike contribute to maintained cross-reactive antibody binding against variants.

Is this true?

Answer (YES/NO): NO